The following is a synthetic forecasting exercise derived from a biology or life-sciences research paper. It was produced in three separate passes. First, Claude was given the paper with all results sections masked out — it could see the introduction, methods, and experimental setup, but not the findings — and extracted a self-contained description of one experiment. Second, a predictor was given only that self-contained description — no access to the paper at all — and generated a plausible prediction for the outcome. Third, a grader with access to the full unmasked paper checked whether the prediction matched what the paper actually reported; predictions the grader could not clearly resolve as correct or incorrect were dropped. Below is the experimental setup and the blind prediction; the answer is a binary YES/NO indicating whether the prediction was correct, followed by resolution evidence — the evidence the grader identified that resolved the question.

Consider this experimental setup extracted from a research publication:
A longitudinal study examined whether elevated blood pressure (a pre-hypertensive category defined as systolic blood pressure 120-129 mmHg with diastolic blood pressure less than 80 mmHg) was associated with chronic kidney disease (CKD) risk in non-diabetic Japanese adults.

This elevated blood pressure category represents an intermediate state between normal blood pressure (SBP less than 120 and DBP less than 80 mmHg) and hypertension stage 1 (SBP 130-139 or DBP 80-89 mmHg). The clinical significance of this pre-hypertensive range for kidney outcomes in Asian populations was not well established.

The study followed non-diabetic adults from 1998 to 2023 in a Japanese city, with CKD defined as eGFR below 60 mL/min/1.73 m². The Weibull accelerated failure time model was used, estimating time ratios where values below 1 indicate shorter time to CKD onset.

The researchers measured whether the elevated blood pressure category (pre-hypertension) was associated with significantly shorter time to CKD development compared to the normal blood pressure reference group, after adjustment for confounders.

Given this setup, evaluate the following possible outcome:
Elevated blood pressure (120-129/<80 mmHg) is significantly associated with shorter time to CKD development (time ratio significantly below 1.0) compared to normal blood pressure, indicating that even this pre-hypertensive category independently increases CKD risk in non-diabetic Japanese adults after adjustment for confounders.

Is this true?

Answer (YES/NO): YES